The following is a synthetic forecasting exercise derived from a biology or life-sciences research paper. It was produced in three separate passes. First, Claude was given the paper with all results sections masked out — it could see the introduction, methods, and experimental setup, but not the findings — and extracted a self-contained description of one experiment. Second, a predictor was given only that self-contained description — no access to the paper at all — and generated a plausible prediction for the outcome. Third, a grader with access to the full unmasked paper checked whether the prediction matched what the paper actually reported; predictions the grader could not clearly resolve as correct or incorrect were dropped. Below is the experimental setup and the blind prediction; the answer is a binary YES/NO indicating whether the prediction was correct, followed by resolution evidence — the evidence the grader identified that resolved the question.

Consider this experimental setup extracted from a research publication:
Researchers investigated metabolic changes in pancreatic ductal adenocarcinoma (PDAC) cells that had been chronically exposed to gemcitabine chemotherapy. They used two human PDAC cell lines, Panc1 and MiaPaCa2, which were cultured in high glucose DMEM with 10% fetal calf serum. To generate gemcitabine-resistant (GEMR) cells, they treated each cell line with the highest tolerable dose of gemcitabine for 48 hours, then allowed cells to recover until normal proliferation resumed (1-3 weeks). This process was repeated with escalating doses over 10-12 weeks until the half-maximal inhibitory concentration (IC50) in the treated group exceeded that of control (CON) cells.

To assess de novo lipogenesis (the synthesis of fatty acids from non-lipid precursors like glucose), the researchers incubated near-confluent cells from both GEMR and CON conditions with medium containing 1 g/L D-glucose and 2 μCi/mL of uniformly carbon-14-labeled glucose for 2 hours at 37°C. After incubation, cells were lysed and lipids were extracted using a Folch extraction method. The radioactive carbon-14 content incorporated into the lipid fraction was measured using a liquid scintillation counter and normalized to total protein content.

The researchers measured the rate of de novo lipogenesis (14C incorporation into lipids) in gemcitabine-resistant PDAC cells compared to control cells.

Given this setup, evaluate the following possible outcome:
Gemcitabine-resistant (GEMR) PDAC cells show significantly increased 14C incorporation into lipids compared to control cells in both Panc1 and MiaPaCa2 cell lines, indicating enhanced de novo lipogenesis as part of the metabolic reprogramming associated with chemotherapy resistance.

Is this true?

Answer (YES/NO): YES